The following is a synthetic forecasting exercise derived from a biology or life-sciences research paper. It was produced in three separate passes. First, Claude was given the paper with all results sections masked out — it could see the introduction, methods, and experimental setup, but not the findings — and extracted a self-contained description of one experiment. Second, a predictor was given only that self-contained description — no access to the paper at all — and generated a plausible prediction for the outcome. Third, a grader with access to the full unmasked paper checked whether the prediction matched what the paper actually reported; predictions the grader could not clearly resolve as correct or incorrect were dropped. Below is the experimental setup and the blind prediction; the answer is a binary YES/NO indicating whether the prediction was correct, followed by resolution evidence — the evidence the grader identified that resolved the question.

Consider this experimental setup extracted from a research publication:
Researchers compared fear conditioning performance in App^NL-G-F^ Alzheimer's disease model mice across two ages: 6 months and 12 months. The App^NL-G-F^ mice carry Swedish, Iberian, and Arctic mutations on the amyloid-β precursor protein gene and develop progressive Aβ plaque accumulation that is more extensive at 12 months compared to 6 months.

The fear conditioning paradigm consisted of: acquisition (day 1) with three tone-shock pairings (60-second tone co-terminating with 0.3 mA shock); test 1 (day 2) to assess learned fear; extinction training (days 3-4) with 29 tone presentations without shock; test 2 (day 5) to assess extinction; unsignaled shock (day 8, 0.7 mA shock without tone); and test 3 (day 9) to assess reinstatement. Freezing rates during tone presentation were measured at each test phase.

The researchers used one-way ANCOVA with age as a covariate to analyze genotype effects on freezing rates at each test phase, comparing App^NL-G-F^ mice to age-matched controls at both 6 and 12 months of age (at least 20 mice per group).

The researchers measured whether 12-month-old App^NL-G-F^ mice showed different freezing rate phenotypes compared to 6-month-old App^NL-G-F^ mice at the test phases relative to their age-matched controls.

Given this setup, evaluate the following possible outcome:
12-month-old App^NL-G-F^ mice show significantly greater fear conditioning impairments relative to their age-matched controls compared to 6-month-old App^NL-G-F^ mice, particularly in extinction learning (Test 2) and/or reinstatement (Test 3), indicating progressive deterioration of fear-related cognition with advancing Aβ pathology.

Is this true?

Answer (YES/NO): NO